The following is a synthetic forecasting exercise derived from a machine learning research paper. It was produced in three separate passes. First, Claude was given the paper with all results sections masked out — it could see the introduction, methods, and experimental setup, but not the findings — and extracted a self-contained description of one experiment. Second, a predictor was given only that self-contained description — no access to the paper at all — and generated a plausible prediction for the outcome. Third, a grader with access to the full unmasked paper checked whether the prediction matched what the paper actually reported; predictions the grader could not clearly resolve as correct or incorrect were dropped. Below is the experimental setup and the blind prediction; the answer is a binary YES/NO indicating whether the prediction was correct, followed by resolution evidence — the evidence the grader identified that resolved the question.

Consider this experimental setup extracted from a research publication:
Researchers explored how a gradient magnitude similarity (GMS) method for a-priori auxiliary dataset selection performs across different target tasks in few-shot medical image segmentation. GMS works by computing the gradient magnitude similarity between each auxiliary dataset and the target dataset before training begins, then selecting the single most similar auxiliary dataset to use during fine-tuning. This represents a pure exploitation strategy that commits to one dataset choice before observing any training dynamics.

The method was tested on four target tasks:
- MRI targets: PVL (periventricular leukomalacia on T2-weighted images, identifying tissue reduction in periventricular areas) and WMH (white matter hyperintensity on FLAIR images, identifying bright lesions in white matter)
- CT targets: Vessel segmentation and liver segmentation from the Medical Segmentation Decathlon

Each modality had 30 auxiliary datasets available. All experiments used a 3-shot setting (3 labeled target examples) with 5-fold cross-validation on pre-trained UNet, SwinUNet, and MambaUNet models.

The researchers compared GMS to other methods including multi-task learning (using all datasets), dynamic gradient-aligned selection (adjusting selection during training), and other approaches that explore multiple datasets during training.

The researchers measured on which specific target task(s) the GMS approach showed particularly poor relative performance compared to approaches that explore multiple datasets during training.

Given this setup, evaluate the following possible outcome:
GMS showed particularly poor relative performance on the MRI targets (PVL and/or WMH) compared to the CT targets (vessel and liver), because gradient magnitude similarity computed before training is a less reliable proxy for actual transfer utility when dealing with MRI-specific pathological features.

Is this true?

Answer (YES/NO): NO